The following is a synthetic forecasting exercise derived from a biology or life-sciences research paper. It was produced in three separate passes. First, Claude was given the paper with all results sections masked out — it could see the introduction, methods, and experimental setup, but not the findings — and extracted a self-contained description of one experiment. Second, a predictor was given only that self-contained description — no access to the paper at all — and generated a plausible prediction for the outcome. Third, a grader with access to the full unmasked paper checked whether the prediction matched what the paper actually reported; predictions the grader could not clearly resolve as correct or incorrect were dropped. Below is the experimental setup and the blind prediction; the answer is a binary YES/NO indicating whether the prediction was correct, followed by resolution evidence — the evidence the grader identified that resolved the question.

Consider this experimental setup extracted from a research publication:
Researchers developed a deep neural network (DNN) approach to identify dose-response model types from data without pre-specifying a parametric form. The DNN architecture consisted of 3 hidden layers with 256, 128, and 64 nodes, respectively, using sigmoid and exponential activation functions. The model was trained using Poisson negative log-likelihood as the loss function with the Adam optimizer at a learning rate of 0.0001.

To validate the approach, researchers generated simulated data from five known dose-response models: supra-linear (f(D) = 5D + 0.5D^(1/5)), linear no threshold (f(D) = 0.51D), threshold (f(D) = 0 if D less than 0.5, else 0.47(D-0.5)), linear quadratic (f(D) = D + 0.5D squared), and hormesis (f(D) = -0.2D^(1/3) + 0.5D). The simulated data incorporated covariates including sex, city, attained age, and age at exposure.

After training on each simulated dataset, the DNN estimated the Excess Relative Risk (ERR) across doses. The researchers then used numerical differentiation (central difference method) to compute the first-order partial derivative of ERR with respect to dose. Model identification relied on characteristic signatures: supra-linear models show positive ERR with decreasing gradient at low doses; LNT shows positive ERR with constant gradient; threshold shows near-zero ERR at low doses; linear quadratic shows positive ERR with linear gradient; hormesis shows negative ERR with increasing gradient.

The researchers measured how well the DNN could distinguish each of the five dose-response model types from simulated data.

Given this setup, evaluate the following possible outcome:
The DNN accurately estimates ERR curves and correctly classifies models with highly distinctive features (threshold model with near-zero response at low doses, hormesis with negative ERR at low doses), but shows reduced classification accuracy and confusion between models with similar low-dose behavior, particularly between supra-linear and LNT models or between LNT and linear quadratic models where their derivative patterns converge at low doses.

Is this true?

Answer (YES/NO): NO